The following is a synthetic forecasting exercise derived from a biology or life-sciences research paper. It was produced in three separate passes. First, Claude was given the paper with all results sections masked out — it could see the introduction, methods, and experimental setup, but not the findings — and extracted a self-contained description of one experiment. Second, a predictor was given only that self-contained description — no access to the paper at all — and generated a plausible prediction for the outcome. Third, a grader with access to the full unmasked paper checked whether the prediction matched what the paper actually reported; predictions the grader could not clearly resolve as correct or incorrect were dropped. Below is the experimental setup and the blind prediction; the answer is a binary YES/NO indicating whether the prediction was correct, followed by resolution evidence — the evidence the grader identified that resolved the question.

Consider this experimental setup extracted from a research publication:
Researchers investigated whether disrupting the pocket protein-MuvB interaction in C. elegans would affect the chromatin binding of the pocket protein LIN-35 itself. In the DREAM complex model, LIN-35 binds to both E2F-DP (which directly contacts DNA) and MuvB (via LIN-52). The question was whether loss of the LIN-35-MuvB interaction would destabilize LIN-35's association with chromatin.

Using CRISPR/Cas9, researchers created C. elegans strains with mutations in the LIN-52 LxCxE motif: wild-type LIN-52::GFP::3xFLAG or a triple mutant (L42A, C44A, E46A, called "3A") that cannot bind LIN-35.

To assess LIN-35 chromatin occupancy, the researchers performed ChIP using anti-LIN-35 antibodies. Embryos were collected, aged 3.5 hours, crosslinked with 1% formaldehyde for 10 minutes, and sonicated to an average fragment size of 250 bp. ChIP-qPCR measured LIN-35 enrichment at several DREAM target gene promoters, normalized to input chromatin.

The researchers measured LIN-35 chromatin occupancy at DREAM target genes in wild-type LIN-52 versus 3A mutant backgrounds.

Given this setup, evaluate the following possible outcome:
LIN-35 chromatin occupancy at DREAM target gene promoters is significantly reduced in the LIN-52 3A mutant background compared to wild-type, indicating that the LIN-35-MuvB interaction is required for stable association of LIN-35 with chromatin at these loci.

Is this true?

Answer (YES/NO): NO